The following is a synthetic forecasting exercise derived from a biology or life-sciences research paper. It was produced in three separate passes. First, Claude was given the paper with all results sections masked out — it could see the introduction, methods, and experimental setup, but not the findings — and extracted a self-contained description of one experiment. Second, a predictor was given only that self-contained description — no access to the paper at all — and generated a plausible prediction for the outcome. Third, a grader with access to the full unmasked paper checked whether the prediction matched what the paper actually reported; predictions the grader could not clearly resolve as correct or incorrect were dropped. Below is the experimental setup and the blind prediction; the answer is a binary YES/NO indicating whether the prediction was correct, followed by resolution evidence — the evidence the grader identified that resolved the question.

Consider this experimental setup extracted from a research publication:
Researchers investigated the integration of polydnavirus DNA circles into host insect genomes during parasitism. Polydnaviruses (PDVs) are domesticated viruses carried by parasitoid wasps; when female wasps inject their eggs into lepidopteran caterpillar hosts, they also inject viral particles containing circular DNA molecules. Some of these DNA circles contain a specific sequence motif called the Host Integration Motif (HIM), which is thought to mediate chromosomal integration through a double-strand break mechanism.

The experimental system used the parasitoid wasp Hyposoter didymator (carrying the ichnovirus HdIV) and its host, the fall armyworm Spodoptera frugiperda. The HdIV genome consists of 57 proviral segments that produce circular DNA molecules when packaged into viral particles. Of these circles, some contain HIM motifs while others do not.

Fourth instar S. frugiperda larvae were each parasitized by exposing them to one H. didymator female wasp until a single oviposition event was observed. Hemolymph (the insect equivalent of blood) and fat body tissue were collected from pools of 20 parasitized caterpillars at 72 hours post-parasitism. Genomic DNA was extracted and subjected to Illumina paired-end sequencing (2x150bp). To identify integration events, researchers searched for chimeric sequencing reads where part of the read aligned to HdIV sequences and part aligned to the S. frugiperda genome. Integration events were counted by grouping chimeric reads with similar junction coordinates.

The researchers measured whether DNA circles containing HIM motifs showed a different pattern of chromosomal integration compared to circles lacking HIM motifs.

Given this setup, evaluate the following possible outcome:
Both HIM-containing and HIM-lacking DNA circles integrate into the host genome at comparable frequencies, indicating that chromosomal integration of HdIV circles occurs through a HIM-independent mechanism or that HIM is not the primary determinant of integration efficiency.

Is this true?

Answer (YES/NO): NO